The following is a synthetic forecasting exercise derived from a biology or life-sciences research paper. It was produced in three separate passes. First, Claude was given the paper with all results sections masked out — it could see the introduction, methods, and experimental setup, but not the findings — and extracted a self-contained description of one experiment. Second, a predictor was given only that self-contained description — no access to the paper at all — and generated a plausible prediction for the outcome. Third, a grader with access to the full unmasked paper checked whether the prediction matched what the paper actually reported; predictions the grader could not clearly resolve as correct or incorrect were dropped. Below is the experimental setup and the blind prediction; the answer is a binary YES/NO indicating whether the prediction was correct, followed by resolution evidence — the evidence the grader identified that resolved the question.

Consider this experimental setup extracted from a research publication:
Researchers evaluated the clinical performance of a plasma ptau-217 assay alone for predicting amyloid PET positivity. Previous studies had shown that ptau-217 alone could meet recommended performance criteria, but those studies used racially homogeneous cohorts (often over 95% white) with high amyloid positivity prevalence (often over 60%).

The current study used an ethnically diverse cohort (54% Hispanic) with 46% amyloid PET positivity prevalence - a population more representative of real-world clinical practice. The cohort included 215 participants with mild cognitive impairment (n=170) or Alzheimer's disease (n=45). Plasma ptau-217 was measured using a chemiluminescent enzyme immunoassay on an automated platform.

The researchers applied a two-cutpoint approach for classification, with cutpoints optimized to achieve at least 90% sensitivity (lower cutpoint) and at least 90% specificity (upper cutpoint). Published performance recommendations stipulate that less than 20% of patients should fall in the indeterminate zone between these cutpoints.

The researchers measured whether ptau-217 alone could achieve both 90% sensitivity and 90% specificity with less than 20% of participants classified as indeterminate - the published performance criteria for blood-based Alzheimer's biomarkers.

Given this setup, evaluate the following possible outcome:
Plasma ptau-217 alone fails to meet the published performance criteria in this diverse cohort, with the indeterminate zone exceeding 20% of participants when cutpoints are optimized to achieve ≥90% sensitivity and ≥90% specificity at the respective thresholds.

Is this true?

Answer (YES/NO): YES